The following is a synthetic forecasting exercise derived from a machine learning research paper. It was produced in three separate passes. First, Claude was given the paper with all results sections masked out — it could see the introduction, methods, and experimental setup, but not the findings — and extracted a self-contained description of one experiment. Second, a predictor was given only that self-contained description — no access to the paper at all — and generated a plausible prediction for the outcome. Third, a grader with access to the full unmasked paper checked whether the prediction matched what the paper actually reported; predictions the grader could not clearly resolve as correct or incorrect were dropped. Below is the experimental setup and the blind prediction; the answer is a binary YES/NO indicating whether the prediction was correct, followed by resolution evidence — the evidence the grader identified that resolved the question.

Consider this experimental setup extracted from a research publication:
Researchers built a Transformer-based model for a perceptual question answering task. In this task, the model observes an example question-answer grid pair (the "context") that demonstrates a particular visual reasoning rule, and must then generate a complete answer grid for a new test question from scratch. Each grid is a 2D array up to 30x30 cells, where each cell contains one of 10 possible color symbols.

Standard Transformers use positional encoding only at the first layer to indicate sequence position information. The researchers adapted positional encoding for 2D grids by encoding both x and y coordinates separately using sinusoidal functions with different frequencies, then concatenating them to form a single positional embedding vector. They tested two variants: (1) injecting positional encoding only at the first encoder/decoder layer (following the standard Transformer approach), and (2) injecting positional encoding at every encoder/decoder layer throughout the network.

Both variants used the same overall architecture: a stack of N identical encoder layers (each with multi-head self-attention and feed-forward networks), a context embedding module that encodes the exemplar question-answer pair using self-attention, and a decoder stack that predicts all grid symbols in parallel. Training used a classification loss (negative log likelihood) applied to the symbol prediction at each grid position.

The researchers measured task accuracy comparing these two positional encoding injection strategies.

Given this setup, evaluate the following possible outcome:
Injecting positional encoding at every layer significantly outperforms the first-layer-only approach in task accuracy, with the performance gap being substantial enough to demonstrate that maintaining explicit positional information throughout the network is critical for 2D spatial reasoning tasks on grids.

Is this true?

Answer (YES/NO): YES